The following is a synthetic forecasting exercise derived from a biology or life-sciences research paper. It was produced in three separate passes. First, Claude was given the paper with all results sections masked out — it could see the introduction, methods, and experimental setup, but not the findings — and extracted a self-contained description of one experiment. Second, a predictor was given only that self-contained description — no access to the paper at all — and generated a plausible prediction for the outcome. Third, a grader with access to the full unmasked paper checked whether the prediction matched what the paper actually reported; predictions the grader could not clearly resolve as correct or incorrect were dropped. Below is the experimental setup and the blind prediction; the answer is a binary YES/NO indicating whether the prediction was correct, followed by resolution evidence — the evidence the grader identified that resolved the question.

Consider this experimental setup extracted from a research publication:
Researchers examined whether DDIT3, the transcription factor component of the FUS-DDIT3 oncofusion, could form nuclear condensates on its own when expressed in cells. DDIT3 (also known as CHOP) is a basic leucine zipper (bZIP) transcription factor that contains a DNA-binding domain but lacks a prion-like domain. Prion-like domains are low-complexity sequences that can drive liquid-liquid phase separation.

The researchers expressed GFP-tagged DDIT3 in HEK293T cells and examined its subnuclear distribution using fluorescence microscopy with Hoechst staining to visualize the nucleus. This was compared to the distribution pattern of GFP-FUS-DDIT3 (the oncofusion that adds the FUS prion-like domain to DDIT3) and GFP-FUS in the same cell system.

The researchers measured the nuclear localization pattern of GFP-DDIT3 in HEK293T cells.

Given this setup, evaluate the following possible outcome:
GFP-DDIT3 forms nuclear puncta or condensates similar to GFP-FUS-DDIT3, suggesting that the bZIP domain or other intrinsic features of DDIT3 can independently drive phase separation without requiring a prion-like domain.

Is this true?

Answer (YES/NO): NO